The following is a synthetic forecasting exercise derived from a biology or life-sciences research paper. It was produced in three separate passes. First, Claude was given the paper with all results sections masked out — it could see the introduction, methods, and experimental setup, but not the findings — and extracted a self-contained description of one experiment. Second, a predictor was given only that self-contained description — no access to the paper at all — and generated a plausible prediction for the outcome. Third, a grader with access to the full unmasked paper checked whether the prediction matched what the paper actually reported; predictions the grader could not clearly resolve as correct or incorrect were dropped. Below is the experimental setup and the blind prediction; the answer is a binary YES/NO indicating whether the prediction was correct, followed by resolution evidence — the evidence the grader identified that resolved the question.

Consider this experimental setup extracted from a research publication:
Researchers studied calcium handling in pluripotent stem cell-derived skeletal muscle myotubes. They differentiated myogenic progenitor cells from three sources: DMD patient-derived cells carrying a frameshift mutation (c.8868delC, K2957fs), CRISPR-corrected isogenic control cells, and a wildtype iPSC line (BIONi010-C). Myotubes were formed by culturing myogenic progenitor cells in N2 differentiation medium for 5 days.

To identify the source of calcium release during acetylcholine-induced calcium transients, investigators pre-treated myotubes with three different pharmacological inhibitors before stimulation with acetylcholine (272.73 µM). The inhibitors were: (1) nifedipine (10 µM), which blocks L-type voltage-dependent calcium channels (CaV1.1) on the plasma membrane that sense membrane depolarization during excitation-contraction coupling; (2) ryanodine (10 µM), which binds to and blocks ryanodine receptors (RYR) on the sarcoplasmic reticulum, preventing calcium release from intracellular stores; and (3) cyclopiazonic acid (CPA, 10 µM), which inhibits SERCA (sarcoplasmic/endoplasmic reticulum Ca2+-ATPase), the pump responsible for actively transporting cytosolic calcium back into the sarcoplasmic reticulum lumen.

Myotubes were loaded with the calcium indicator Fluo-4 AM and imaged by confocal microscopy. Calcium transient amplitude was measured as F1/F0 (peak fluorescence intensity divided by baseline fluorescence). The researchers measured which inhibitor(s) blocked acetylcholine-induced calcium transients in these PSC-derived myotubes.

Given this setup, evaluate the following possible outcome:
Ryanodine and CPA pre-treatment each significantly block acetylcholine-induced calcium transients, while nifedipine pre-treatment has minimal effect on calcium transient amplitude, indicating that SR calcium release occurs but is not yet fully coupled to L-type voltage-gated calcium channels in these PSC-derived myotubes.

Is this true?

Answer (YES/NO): NO